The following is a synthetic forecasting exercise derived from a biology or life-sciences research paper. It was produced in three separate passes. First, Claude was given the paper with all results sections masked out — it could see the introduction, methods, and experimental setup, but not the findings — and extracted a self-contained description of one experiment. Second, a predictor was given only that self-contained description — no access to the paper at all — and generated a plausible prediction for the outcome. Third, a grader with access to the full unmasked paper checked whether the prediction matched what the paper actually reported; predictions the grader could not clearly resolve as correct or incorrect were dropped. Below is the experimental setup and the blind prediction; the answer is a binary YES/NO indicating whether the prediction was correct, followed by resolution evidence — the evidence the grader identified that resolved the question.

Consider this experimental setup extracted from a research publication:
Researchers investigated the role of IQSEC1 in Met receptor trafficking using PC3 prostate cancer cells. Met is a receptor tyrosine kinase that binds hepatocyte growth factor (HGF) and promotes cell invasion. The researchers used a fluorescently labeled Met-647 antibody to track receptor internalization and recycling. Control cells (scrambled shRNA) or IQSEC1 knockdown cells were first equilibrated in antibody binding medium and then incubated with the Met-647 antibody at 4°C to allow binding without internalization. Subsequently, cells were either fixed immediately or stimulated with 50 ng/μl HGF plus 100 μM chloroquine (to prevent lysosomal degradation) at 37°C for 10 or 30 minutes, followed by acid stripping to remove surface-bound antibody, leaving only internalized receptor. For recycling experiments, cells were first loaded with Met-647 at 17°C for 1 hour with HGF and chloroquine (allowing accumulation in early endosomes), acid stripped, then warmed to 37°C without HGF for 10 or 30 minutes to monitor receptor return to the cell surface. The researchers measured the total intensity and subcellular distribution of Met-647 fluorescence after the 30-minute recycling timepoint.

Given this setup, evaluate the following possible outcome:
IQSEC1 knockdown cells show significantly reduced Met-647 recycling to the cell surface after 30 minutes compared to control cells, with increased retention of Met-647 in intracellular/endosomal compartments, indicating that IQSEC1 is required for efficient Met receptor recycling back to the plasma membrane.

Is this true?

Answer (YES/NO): NO